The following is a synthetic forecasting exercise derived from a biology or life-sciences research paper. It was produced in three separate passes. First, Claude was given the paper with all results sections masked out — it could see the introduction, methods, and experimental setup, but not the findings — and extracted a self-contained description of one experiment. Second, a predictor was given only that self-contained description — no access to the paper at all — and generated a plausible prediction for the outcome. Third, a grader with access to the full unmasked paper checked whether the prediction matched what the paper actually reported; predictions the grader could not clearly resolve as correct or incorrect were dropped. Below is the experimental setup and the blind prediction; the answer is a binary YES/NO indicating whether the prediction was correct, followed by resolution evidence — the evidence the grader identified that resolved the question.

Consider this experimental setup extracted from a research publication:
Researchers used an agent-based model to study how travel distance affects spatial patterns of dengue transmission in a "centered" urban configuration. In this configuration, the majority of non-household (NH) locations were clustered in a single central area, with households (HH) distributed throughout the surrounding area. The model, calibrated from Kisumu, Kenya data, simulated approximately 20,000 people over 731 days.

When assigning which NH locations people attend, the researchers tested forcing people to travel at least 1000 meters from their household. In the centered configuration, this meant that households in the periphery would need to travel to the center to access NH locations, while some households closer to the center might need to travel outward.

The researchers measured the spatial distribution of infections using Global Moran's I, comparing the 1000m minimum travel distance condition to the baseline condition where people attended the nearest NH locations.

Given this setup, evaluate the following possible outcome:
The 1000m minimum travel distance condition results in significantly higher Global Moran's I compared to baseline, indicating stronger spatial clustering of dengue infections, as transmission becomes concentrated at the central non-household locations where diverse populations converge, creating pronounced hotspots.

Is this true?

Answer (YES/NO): NO